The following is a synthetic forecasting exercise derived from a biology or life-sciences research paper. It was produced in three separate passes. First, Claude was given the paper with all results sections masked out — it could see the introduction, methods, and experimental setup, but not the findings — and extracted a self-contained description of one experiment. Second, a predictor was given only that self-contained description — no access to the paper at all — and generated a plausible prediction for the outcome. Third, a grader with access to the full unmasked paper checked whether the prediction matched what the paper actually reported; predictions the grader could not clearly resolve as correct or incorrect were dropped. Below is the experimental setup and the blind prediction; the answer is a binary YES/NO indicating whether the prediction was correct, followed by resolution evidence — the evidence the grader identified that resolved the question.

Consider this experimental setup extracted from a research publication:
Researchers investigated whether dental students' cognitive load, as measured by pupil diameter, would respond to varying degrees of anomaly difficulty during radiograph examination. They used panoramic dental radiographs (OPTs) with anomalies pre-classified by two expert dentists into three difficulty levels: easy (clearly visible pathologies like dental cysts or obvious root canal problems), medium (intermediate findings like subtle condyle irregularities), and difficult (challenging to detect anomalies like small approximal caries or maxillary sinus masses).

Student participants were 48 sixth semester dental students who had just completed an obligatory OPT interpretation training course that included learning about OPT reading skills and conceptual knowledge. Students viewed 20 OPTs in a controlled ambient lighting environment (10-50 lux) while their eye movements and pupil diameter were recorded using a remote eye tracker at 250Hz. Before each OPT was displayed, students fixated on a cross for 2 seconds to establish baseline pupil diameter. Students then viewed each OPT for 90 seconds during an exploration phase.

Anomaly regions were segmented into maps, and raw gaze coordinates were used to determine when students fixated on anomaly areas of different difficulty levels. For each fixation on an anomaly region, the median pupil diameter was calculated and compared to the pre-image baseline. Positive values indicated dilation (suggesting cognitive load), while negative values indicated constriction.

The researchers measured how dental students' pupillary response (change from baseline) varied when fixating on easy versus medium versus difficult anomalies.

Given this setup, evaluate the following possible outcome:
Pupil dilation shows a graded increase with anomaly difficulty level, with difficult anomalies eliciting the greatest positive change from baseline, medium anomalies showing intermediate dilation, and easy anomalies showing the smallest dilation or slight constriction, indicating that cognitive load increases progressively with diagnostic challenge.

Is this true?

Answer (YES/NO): NO